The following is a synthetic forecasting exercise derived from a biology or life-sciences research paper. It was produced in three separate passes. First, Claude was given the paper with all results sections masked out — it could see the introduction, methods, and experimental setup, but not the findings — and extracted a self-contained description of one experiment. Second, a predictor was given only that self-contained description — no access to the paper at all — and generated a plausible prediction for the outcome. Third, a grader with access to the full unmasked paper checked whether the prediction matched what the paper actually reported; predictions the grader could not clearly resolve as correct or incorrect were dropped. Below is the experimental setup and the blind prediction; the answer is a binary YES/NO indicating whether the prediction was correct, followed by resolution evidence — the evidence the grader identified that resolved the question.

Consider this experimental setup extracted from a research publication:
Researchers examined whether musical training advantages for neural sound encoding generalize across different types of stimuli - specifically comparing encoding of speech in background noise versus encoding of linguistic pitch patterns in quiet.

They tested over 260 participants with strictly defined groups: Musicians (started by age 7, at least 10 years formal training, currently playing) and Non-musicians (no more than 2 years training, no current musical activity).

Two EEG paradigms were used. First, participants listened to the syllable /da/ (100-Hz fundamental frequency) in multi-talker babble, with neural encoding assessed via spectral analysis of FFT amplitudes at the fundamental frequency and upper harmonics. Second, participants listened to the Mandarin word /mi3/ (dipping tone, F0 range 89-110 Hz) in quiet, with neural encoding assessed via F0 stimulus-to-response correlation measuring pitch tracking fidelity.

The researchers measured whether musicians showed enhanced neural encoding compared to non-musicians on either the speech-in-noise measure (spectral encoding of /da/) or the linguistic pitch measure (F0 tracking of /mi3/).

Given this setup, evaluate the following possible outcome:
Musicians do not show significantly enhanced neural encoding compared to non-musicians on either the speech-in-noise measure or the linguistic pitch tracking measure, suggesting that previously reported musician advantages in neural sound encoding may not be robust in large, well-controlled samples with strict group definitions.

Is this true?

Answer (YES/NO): YES